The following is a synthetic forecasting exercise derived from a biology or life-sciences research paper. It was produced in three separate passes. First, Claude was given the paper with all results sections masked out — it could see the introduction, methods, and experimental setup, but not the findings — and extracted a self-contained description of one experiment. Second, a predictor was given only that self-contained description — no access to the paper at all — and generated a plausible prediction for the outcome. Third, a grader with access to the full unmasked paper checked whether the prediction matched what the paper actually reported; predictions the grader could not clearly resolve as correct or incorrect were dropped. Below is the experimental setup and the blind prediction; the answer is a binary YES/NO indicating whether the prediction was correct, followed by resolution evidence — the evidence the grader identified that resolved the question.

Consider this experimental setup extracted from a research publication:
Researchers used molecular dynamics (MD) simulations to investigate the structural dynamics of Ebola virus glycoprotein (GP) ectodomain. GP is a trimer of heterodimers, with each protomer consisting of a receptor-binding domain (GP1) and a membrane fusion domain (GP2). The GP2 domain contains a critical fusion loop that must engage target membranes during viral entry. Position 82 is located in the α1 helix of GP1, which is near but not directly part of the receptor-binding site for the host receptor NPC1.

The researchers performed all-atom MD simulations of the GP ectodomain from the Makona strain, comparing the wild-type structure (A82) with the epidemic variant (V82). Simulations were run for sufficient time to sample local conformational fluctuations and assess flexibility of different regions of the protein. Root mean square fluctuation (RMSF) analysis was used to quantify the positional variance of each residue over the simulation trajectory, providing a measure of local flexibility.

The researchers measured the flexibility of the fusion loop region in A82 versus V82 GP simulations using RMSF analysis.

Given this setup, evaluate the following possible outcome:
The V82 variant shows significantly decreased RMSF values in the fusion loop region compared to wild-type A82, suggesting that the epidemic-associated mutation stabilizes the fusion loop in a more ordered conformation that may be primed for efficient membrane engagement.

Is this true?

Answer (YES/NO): NO